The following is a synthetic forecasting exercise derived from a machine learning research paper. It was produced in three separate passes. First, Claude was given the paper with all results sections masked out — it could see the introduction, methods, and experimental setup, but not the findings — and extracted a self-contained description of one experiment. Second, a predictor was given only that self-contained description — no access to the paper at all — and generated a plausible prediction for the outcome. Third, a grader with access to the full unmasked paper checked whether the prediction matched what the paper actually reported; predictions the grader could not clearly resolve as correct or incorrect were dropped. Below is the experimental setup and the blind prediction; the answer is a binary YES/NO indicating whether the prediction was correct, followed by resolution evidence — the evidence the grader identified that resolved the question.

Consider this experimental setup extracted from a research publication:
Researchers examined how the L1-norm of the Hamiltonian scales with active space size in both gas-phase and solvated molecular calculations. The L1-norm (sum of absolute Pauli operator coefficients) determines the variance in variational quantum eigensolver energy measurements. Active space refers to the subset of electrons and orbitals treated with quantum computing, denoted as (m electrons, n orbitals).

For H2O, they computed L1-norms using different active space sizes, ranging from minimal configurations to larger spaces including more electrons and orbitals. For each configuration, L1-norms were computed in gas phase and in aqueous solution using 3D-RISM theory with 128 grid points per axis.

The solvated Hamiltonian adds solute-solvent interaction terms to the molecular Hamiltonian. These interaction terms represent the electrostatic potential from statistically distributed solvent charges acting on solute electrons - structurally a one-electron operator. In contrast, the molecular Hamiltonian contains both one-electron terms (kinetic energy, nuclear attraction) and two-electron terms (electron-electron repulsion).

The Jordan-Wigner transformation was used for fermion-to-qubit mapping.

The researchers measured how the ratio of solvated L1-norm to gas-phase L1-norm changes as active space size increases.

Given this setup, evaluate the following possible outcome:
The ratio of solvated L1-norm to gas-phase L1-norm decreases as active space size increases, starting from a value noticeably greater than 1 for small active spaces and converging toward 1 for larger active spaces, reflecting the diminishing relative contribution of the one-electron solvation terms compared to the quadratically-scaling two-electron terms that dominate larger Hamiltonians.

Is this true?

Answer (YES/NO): NO